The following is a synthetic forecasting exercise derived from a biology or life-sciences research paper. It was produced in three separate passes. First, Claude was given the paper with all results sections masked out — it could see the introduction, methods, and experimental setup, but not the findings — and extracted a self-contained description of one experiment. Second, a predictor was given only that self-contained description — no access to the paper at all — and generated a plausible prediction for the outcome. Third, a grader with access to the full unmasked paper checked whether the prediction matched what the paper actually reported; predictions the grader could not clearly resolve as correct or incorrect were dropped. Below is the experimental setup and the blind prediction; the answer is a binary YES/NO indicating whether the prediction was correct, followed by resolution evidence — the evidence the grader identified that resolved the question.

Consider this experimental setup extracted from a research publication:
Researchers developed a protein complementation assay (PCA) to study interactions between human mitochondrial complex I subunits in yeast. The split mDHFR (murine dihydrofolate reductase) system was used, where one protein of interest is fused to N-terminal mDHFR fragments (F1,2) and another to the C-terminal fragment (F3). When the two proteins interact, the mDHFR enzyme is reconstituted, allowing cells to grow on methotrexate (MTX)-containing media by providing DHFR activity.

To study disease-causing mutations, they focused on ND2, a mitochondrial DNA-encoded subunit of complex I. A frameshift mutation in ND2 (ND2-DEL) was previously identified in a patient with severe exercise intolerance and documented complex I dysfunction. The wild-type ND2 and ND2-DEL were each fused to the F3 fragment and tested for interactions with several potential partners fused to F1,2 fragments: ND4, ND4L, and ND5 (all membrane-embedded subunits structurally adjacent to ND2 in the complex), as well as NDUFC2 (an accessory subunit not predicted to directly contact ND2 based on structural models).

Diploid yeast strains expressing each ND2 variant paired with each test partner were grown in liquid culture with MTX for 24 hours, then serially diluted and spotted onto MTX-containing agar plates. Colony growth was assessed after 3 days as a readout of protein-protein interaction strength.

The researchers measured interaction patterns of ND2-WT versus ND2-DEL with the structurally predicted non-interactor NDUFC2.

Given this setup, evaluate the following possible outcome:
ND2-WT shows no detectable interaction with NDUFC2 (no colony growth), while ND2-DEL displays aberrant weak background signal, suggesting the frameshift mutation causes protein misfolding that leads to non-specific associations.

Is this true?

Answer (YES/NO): NO